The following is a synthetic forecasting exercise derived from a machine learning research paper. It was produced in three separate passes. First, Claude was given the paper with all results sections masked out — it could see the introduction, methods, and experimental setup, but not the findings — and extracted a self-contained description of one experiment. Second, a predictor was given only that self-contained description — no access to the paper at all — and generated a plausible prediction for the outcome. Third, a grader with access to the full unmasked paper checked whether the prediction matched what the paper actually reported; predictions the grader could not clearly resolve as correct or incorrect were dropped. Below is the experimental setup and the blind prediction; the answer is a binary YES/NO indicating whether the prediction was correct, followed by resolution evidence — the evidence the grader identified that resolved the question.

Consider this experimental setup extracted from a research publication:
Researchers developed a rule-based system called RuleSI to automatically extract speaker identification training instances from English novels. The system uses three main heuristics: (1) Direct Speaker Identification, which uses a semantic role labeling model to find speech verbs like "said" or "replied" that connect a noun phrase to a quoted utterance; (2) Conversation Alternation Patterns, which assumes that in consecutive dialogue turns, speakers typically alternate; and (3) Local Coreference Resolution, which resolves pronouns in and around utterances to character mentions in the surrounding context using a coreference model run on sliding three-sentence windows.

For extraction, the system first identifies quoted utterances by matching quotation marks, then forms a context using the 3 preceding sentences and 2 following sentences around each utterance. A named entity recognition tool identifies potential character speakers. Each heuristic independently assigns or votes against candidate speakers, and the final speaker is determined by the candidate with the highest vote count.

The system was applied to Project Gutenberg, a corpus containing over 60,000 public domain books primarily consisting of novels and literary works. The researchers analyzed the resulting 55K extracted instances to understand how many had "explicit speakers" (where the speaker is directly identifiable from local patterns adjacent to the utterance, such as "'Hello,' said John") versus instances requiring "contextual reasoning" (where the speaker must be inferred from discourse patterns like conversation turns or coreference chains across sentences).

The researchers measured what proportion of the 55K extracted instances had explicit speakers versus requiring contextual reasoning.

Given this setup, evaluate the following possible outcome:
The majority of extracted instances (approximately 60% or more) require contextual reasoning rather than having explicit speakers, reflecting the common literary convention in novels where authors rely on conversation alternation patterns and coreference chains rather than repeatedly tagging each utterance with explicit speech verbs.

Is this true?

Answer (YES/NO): NO